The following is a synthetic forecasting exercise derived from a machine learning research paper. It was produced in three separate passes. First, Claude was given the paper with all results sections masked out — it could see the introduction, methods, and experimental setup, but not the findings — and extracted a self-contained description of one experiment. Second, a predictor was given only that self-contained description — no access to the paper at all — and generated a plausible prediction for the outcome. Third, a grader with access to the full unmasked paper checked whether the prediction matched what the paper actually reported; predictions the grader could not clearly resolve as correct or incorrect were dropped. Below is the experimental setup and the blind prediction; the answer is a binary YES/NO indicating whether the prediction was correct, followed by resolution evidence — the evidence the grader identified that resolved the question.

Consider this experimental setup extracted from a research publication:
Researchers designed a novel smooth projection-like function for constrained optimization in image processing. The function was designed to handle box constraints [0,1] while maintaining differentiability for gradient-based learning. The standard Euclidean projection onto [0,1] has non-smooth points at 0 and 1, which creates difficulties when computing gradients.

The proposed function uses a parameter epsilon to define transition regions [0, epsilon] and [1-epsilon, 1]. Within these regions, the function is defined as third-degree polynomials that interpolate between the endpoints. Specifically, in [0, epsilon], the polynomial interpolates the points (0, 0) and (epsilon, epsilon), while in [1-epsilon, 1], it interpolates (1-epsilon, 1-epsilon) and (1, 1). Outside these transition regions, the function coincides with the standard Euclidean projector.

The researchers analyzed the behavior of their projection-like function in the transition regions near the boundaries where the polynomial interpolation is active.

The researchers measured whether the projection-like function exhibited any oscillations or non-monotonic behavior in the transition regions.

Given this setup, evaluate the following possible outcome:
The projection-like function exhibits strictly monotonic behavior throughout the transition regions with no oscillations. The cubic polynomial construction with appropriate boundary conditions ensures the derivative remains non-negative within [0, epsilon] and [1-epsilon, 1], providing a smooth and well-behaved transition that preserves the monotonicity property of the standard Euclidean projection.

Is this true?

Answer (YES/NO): NO